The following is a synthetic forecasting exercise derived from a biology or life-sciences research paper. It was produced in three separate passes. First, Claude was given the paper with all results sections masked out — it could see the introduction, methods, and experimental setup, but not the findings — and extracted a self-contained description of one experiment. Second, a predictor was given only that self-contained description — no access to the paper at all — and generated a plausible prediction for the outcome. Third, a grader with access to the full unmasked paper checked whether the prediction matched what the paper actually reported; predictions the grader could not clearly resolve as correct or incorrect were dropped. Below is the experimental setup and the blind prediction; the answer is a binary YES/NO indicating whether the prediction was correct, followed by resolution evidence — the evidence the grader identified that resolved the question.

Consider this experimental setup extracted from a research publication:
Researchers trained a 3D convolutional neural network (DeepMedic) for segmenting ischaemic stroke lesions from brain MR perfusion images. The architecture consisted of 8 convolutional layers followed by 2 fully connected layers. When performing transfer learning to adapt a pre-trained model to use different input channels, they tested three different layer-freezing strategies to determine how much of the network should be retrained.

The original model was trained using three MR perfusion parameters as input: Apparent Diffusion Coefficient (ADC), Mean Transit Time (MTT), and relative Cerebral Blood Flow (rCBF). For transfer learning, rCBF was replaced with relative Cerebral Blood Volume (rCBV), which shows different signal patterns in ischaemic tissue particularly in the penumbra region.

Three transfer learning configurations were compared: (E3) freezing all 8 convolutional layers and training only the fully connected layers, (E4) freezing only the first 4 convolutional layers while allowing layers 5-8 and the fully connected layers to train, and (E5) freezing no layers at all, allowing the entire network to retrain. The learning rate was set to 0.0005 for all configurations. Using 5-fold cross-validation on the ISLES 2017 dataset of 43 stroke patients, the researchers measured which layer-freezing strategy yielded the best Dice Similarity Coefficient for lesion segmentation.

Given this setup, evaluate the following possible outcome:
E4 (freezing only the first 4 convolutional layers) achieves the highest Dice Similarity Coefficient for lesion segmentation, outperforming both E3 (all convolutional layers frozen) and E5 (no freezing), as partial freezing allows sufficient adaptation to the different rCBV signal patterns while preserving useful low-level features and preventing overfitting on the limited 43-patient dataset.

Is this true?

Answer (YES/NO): NO